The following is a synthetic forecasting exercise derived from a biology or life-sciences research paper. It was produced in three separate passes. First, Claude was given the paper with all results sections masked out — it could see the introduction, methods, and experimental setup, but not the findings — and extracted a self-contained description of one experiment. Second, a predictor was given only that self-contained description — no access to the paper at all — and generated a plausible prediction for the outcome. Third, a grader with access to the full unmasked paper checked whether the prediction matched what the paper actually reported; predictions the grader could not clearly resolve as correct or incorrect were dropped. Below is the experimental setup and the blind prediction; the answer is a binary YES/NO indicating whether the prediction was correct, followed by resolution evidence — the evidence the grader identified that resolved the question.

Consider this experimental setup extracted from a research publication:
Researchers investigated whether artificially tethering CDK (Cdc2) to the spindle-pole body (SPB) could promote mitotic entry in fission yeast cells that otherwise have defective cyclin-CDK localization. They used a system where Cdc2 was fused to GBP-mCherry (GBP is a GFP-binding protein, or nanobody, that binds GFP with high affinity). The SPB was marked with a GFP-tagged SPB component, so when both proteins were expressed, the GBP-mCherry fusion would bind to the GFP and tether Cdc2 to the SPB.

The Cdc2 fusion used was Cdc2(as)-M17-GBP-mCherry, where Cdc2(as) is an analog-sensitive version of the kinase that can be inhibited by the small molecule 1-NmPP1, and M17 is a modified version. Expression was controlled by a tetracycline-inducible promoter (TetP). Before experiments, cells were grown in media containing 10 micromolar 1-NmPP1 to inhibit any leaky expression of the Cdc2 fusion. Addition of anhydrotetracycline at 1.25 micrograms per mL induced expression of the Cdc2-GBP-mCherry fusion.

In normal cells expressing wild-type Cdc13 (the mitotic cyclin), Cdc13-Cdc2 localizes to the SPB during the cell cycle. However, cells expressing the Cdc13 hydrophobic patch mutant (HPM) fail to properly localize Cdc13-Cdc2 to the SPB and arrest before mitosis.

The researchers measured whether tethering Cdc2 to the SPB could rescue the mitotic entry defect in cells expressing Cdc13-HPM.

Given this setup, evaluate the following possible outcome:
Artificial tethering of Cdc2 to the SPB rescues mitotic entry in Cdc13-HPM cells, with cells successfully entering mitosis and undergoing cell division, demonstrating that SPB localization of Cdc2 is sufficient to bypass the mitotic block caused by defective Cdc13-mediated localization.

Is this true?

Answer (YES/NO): NO